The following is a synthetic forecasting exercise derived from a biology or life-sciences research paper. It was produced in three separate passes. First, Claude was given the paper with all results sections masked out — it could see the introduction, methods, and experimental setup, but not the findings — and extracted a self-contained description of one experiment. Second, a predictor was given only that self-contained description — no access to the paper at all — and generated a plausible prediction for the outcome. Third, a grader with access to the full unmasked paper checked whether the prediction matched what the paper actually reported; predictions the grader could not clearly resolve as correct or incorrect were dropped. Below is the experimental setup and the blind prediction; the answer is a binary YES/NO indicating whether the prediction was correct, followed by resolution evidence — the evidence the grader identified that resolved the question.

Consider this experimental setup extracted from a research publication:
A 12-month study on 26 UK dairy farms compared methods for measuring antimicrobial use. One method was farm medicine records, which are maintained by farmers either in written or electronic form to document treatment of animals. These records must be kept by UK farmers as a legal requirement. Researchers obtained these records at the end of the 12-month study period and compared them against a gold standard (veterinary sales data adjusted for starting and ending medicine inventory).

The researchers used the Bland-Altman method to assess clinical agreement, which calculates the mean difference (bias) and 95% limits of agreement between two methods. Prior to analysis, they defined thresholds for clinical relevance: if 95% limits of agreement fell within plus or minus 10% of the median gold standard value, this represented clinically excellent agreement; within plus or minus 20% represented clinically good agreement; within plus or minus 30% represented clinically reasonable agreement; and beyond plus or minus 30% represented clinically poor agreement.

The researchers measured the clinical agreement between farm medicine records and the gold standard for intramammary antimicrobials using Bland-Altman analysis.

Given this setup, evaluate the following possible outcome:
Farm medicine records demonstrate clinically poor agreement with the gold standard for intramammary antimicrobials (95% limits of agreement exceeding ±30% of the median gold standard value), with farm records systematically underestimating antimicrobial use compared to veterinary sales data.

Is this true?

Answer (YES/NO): NO